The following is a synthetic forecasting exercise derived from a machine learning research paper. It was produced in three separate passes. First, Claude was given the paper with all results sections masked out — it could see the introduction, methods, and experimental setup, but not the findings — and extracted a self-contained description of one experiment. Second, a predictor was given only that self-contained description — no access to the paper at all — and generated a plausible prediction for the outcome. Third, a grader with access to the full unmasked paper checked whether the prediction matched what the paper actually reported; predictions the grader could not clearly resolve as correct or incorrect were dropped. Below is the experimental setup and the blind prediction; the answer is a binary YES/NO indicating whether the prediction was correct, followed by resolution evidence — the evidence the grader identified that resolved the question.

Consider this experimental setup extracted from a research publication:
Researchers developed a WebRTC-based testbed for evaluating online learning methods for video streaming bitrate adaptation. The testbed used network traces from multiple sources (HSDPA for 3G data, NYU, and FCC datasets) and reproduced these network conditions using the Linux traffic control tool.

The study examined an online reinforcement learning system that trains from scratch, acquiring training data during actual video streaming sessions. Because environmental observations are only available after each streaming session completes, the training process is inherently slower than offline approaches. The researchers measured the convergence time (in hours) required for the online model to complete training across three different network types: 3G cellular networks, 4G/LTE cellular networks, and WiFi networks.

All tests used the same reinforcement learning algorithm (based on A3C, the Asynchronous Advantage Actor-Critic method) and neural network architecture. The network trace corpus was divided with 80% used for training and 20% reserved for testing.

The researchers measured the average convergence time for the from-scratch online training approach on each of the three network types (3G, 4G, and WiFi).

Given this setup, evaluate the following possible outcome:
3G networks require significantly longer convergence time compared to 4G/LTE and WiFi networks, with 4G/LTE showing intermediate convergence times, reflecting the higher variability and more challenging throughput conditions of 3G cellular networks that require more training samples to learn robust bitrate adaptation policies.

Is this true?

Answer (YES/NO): NO